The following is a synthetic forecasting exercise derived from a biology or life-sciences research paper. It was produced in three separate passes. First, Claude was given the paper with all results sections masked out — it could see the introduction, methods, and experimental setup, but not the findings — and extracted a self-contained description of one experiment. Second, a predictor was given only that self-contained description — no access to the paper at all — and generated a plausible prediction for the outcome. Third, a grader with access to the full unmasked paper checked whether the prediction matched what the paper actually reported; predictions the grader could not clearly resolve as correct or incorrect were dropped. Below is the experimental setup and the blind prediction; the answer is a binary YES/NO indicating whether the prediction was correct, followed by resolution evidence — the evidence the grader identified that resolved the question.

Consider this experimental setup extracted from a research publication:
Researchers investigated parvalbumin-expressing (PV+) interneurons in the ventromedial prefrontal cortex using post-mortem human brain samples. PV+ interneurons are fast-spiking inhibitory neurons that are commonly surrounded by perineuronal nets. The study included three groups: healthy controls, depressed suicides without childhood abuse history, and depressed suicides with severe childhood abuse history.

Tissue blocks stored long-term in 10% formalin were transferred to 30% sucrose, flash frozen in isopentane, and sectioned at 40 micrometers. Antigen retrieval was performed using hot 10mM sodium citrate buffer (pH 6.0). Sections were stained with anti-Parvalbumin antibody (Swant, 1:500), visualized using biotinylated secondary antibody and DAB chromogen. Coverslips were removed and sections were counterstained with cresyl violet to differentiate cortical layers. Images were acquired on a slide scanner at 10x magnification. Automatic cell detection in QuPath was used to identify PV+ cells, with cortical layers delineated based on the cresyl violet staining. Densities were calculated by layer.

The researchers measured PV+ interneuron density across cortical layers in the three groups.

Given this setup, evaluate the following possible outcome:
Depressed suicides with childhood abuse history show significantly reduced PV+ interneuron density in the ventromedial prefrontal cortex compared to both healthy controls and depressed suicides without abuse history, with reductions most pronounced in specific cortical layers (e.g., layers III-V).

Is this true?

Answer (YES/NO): NO